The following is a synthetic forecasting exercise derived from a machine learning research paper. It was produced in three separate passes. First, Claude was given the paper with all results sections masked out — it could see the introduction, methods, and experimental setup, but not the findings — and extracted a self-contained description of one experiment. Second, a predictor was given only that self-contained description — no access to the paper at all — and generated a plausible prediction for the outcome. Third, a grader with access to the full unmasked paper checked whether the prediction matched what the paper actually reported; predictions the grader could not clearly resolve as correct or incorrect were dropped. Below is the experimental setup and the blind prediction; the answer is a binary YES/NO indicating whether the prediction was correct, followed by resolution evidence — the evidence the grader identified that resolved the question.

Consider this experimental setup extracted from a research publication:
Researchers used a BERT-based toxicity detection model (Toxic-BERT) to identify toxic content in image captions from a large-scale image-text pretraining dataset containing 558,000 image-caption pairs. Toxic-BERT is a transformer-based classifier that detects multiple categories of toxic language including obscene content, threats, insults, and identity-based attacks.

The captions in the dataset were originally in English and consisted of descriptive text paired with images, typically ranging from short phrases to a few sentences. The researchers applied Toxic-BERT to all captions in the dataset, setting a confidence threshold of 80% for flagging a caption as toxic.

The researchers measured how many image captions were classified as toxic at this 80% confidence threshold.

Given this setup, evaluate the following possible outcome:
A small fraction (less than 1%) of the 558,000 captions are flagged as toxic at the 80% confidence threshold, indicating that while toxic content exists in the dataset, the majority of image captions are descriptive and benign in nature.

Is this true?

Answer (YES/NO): YES